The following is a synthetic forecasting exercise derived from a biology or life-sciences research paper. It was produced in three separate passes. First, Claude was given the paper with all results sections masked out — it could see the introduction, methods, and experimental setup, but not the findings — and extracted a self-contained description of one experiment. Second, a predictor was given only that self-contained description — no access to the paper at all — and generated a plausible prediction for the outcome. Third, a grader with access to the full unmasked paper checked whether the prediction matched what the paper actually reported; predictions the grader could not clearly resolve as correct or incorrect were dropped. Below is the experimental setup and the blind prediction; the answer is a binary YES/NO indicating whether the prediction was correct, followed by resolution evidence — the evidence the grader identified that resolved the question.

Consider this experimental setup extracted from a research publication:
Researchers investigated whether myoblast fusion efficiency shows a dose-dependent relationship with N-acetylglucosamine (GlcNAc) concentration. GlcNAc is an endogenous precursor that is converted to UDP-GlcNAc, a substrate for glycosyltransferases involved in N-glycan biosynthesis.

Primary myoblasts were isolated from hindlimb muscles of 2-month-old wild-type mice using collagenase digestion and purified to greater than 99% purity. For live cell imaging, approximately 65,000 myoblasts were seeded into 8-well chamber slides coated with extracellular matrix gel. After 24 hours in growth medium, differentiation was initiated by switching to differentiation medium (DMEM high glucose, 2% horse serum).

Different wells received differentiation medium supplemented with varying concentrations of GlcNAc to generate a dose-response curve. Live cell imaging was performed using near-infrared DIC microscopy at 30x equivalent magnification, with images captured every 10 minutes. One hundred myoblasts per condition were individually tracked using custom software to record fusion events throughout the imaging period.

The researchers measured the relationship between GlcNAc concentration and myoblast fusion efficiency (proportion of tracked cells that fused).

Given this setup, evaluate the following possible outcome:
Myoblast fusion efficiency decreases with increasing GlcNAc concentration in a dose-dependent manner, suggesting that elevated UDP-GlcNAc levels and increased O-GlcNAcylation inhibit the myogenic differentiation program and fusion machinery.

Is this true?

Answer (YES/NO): NO